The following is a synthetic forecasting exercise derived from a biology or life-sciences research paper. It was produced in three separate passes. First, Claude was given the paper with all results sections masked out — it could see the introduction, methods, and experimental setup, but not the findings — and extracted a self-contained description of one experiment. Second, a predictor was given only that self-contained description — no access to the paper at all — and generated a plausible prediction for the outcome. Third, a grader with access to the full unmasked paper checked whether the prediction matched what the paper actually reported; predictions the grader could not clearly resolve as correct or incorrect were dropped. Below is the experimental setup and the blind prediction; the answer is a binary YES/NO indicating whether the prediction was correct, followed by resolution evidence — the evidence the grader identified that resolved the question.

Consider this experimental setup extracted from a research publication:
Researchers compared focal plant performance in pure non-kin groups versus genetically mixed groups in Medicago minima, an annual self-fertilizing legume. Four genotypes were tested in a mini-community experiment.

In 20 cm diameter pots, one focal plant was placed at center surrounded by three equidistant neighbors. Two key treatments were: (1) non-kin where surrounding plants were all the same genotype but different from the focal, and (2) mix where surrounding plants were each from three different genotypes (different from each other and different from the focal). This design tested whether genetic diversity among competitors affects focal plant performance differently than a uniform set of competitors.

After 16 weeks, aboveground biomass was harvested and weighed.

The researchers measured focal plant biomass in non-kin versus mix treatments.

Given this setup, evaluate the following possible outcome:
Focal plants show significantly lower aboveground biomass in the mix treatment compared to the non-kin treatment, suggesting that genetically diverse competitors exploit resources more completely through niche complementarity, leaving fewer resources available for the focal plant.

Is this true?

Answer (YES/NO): NO